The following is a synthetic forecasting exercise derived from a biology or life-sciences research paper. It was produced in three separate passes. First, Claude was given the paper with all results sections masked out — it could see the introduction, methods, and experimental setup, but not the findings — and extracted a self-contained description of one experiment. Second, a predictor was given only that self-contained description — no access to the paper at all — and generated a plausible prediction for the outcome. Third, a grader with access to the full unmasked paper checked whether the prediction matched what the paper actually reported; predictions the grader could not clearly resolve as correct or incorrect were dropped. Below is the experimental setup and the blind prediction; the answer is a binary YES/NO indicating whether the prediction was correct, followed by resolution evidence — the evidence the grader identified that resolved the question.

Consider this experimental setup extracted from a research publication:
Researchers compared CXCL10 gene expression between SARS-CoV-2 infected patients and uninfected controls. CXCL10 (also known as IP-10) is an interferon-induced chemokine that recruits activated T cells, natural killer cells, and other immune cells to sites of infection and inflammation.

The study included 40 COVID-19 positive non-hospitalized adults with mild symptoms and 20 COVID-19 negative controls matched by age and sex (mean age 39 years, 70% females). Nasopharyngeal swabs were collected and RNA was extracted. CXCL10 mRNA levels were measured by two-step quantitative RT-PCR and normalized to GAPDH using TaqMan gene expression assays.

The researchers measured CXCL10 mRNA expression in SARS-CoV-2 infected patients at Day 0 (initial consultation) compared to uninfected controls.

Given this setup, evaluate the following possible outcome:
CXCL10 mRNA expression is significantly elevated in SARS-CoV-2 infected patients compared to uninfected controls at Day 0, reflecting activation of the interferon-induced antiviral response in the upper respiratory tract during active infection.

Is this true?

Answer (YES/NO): YES